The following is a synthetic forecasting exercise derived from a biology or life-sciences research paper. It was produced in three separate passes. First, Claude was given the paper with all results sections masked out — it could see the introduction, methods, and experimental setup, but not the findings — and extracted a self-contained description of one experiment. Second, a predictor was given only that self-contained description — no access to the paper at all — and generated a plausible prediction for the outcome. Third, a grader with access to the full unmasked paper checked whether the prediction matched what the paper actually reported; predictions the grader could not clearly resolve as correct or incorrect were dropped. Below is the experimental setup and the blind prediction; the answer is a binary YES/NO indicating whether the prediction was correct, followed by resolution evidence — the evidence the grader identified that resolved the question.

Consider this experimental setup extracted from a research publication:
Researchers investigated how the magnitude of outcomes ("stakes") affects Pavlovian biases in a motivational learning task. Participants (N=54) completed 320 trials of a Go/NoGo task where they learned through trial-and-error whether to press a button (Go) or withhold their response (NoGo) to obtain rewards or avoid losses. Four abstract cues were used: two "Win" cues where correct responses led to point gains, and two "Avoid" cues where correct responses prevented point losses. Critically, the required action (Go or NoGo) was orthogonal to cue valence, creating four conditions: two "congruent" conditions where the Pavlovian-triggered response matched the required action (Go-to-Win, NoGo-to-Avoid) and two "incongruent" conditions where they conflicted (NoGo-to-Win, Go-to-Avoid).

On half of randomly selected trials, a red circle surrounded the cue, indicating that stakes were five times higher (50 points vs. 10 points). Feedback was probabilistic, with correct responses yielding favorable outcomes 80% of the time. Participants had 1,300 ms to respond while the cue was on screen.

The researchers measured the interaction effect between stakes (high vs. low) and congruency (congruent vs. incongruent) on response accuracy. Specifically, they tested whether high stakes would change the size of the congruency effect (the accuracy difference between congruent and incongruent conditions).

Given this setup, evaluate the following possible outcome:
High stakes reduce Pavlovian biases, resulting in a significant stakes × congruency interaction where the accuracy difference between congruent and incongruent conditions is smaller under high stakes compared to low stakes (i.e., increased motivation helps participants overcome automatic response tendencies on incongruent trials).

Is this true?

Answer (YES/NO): NO